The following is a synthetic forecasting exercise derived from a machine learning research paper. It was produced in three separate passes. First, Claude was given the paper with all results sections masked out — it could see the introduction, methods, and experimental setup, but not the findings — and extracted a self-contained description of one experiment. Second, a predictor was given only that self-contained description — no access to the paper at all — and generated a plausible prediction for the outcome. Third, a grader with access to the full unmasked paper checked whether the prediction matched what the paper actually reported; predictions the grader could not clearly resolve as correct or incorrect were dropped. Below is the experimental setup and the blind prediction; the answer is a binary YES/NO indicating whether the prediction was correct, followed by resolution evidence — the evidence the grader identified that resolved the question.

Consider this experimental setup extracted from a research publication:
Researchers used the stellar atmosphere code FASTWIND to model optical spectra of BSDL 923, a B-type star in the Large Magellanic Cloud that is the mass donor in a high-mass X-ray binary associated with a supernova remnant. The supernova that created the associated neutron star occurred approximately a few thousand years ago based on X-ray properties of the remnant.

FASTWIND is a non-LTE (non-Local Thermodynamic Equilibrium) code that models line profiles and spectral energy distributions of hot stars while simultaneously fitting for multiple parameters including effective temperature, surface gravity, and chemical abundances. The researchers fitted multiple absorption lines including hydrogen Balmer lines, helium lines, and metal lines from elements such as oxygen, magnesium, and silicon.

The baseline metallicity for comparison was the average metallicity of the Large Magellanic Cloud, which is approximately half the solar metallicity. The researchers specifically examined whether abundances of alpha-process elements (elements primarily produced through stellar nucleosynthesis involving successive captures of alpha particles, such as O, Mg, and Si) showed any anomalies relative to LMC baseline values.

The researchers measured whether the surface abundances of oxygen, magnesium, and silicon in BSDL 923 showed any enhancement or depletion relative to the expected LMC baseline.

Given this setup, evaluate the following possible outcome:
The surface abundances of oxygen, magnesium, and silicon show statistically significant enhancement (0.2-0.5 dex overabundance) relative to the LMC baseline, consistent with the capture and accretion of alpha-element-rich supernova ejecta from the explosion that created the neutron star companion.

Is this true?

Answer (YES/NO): YES